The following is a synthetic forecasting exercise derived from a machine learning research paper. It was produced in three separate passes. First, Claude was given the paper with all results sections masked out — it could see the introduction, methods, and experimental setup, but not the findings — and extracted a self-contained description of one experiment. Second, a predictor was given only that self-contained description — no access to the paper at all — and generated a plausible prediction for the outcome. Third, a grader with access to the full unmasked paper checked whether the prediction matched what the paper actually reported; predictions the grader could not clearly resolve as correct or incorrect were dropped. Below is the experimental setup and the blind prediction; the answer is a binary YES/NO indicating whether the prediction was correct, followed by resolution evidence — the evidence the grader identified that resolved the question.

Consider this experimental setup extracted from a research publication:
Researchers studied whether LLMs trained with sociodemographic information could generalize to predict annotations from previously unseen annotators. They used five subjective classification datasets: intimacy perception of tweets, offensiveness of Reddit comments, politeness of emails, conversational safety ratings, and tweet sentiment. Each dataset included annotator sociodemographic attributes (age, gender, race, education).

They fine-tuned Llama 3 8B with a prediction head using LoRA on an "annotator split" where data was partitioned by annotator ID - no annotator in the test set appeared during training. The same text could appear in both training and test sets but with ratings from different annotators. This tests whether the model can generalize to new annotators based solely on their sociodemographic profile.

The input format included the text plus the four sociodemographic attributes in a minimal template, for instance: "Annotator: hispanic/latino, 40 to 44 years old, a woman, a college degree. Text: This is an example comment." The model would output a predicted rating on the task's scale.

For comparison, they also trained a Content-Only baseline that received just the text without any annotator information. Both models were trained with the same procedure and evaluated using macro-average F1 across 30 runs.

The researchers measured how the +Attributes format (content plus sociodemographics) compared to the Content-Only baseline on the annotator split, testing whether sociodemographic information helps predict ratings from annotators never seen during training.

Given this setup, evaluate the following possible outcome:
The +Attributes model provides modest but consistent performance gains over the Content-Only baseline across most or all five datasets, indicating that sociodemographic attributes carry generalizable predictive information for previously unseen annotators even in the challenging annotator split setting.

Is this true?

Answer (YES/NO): NO